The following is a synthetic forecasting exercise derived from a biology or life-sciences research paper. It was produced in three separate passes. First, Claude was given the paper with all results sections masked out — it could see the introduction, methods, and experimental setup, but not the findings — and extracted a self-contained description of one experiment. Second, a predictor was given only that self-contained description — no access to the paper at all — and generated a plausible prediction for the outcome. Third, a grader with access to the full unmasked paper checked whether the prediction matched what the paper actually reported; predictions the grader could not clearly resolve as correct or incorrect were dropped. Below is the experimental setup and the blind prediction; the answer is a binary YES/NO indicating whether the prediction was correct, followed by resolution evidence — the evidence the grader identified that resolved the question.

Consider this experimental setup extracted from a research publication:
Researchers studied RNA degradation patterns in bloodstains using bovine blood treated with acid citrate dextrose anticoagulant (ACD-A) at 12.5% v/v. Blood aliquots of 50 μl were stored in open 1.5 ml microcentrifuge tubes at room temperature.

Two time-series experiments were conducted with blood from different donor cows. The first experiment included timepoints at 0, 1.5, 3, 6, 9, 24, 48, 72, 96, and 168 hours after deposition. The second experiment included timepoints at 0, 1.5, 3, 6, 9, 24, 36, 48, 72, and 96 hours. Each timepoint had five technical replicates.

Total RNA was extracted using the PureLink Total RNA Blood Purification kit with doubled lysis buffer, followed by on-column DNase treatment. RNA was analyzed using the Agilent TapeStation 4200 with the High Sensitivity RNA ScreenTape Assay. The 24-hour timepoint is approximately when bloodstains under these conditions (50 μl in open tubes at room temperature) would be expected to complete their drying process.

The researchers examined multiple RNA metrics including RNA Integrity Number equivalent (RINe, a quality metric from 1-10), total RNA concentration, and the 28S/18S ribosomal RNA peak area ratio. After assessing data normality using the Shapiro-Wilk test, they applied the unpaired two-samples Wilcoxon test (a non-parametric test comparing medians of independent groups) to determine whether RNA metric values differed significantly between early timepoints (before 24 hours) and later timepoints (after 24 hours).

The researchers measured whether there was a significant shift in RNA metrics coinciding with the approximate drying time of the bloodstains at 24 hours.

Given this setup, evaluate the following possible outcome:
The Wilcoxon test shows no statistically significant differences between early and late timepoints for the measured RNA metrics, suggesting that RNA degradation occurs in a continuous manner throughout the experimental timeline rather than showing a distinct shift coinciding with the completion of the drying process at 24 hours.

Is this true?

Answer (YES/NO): NO